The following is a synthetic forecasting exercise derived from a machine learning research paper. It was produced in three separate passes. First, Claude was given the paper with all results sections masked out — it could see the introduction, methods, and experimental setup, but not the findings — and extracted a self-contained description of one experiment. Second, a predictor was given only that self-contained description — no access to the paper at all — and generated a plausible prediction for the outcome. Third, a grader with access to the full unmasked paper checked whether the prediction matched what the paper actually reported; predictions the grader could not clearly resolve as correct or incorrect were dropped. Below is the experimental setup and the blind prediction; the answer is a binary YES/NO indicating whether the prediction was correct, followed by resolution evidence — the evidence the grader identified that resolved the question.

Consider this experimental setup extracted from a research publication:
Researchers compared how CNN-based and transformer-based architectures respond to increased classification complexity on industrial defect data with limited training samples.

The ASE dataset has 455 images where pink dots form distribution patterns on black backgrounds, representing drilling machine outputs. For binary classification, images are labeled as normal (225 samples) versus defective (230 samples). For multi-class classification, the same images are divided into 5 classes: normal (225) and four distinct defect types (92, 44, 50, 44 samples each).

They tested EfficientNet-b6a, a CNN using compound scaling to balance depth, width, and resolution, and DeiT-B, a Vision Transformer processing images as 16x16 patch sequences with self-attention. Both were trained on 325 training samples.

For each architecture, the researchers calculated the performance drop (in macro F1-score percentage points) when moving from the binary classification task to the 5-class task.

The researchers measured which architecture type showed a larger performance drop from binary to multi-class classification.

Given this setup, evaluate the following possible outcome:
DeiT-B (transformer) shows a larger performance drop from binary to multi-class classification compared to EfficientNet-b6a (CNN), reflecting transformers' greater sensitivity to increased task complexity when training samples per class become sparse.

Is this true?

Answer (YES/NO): YES